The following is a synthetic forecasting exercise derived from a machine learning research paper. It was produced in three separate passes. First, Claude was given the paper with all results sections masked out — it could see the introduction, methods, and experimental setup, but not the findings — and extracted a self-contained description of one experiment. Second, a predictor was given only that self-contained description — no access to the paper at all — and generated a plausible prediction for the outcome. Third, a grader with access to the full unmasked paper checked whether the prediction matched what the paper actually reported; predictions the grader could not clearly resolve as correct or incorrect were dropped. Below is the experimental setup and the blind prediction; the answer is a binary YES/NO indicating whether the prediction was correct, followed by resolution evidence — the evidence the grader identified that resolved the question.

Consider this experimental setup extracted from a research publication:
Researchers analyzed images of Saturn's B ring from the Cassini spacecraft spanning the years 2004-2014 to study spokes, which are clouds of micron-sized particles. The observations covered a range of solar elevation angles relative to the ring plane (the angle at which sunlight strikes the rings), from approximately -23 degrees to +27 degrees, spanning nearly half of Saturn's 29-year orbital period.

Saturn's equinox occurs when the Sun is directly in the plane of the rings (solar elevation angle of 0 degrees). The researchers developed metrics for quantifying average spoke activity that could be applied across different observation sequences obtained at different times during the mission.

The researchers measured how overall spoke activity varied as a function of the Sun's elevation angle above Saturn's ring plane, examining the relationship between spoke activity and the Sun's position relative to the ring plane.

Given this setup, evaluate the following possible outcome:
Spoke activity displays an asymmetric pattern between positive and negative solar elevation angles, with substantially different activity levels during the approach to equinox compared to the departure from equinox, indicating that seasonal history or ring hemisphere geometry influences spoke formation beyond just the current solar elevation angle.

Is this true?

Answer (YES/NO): NO